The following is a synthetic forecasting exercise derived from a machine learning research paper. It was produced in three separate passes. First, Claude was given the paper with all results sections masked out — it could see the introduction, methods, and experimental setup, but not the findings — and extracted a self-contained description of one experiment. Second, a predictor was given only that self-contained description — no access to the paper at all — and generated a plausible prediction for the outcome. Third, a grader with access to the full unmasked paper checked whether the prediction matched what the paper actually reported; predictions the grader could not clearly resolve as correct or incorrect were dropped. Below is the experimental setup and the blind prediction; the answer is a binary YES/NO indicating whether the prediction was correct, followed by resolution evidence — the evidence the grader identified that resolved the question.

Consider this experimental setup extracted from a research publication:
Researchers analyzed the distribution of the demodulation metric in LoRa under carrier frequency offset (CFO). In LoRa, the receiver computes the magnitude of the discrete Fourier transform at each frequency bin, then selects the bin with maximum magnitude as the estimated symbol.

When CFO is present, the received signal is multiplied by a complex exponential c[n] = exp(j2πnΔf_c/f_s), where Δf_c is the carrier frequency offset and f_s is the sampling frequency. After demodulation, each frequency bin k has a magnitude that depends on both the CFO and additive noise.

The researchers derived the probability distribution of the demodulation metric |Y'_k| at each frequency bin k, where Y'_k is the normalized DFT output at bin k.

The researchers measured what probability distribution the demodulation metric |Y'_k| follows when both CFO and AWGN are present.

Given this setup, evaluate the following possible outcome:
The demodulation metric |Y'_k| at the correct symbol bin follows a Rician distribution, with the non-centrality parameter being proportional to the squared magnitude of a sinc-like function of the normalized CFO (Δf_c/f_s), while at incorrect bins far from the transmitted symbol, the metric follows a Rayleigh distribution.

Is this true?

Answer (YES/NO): NO